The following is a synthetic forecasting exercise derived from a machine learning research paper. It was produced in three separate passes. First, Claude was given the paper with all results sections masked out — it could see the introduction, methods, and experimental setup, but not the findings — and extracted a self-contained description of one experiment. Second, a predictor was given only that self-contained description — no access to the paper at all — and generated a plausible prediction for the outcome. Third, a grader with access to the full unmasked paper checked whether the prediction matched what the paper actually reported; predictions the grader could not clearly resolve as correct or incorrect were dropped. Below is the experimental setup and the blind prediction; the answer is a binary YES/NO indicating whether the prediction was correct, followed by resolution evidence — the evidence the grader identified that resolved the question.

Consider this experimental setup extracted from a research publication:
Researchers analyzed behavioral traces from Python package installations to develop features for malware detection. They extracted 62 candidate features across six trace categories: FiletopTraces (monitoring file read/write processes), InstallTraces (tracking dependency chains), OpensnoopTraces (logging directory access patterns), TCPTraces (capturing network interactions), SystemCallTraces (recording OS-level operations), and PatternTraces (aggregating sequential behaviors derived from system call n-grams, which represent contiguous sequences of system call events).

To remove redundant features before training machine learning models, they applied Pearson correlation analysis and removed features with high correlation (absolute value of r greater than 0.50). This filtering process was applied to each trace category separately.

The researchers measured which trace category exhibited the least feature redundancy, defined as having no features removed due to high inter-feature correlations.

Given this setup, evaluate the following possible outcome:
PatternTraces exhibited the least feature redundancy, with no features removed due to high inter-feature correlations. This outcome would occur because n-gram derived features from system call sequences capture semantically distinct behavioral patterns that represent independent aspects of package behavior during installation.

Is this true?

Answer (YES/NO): YES